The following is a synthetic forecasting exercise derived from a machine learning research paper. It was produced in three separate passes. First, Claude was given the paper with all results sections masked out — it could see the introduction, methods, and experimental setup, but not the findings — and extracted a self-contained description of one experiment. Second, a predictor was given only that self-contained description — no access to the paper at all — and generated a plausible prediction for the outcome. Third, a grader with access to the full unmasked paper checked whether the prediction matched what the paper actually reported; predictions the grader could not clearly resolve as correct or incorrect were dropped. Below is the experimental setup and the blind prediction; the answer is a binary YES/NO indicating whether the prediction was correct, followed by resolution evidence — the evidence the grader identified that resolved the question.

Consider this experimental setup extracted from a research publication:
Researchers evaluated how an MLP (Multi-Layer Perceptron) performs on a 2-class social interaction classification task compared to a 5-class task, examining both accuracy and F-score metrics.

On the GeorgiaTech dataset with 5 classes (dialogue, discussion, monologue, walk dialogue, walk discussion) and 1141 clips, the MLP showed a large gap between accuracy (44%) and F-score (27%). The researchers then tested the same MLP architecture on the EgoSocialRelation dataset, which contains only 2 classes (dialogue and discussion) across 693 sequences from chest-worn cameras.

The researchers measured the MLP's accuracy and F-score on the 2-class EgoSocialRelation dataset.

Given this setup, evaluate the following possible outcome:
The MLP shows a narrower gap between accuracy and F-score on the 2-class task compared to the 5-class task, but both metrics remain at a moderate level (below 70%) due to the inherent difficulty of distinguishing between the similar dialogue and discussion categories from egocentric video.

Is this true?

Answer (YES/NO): YES